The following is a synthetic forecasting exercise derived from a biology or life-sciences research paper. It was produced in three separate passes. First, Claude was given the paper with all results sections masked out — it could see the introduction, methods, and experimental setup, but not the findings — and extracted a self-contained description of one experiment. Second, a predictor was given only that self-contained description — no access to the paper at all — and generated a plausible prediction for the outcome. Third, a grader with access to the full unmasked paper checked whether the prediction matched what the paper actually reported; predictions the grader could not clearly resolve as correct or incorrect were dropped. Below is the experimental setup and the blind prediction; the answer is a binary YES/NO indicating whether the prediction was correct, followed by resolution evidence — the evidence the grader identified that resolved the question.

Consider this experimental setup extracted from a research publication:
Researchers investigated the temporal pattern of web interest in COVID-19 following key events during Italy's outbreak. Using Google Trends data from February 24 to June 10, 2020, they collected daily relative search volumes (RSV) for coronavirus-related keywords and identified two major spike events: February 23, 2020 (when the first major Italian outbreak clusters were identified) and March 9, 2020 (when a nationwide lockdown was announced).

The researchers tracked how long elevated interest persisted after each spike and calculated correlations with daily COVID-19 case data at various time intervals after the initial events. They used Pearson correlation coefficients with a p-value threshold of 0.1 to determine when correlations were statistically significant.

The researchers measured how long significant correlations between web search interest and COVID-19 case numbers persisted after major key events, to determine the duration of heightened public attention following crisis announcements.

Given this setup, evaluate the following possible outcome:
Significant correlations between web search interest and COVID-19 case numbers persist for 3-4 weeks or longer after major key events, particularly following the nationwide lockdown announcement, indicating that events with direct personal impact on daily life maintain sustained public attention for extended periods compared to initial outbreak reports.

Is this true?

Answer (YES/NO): NO